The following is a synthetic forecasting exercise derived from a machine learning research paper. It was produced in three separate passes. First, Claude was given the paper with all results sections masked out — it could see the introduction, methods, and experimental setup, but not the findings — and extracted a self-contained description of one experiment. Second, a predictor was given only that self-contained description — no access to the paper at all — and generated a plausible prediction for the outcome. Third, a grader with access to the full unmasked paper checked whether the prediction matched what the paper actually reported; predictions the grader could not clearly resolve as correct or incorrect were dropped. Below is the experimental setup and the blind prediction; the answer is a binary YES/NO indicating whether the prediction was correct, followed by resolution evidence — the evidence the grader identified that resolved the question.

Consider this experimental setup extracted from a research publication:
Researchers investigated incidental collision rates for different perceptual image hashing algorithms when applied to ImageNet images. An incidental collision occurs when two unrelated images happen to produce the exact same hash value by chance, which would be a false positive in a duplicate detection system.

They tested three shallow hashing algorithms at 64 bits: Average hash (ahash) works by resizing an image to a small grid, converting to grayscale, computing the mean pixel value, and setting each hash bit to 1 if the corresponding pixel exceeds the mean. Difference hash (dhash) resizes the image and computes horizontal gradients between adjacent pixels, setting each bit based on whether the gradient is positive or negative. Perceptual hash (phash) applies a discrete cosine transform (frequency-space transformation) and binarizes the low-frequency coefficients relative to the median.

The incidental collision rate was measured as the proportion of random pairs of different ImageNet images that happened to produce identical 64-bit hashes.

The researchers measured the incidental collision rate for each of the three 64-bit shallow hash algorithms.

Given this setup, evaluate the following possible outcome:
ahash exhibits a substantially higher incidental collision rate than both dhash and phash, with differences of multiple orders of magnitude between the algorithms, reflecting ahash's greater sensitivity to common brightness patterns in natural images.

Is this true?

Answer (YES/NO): NO